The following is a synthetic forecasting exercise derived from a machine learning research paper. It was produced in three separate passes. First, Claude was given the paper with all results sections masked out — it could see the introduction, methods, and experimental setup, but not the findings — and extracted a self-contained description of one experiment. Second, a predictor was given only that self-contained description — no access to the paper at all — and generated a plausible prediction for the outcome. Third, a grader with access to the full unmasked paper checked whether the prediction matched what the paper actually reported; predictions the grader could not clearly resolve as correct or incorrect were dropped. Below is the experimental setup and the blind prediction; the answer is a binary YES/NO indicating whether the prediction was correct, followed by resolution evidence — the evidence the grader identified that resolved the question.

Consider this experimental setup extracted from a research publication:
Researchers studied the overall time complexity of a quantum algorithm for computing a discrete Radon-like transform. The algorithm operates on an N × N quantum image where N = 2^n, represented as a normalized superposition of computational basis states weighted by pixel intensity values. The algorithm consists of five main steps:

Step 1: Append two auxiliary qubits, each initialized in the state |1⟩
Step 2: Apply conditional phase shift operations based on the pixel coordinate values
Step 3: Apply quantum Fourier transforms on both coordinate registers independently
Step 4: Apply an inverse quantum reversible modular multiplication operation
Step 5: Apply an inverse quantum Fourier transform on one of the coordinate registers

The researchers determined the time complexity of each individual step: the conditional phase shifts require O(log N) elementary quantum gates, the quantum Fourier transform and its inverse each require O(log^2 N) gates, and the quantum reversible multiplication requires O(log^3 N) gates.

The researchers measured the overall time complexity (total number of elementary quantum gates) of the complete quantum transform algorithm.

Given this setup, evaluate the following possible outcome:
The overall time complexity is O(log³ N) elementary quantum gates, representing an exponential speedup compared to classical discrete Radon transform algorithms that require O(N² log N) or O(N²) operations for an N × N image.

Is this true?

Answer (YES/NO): NO